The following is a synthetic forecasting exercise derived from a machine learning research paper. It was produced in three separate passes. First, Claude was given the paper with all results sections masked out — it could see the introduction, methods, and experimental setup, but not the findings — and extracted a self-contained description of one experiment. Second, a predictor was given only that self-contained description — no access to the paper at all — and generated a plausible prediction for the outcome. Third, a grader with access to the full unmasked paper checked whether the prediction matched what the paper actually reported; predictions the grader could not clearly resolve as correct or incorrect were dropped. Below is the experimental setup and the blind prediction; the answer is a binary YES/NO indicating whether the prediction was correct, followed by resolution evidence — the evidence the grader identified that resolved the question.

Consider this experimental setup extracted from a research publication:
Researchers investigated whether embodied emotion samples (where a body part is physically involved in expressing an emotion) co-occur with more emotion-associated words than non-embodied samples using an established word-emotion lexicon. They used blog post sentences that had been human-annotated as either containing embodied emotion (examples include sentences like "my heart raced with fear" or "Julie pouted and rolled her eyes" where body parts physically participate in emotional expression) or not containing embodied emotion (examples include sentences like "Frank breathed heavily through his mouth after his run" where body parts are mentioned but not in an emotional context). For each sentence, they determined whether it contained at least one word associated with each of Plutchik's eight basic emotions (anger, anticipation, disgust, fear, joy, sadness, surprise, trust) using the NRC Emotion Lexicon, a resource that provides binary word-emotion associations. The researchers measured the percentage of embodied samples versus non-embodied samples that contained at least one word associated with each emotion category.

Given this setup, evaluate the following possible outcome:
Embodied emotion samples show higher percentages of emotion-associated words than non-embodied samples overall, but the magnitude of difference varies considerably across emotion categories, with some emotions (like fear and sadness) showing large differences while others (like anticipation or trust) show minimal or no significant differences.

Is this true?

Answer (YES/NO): NO